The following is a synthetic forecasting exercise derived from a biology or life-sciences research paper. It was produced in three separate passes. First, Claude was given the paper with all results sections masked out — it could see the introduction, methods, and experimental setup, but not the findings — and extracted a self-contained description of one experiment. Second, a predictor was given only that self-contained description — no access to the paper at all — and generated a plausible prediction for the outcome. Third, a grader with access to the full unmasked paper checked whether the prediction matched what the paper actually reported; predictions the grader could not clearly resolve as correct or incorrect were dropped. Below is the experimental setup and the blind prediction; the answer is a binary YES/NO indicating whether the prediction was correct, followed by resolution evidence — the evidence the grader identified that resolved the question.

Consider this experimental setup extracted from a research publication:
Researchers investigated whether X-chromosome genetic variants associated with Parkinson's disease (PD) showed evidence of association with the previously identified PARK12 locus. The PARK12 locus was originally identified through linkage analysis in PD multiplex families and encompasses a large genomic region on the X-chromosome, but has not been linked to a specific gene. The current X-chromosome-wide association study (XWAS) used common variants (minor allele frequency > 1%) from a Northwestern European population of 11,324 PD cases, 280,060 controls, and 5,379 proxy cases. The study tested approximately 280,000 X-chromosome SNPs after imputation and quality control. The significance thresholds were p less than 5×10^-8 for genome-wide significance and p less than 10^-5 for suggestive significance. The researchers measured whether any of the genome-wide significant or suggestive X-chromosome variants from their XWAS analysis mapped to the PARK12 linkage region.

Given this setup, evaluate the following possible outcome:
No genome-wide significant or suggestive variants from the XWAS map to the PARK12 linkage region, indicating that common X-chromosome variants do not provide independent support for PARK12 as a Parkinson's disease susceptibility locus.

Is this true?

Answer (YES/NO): NO